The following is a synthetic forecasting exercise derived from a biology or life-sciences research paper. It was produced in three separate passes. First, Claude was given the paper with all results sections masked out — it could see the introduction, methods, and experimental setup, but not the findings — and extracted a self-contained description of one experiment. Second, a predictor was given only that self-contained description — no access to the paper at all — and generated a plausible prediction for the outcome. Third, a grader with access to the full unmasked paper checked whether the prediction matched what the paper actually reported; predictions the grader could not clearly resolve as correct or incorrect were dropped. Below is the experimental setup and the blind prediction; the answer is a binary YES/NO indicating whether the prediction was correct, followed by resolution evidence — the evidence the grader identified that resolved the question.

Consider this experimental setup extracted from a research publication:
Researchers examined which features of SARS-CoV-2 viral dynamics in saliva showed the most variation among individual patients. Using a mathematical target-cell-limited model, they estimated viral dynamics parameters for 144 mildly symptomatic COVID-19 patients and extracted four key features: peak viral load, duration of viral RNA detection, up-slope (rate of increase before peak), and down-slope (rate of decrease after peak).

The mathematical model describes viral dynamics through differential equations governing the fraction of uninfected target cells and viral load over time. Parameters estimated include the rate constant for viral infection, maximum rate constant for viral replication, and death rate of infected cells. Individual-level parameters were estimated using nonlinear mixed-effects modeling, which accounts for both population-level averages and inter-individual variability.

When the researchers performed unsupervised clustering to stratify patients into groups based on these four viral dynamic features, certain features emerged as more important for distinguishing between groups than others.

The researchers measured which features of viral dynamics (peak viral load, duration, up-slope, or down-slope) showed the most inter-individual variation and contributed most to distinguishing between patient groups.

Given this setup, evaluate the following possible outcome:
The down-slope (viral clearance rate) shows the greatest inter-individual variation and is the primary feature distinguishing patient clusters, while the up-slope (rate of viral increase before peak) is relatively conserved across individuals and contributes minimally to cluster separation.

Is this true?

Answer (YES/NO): NO